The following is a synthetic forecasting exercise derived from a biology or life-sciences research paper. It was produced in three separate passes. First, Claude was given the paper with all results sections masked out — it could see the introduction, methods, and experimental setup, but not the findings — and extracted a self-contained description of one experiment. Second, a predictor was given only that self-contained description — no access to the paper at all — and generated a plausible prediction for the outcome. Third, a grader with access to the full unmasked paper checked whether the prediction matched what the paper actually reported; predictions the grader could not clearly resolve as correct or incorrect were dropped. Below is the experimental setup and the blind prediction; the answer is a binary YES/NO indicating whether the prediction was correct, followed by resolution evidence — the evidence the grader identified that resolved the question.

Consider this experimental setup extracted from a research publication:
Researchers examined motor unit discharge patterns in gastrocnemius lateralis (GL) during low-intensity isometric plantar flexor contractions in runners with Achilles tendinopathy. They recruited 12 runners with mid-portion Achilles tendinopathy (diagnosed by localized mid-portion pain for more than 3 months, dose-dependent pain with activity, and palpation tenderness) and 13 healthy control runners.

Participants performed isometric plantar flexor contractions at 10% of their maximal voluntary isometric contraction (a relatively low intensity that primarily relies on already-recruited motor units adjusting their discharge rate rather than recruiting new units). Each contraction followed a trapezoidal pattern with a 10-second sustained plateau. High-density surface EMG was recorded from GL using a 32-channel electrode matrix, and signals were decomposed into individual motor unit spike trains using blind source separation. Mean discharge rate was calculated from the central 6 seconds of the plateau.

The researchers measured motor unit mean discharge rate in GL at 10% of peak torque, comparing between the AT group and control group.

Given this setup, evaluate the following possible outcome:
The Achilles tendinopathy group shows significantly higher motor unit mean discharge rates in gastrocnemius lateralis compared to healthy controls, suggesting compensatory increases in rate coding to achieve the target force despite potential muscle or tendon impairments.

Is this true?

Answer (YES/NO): NO